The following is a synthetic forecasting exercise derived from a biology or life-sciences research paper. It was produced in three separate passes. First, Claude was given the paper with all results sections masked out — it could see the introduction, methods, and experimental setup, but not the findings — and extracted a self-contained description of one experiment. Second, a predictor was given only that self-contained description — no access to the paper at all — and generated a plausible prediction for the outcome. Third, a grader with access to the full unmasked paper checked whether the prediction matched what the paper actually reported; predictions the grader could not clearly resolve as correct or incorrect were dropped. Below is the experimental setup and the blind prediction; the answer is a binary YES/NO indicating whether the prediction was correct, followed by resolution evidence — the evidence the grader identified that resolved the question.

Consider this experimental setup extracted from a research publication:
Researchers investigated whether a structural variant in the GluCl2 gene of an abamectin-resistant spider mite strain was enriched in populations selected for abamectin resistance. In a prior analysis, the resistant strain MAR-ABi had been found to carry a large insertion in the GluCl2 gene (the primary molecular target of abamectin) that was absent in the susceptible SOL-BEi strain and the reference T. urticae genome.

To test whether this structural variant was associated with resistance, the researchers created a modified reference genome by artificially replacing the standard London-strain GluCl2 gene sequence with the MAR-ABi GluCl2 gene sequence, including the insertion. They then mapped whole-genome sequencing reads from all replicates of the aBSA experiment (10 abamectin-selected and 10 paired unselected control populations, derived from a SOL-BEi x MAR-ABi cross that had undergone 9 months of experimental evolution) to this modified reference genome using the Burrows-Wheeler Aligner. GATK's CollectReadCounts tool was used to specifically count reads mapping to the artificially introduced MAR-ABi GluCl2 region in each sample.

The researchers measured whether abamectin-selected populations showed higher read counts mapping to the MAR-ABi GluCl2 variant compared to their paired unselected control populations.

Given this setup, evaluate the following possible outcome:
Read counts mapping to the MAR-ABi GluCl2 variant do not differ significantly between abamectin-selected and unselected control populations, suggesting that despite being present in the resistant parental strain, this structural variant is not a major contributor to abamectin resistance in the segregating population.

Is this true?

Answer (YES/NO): NO